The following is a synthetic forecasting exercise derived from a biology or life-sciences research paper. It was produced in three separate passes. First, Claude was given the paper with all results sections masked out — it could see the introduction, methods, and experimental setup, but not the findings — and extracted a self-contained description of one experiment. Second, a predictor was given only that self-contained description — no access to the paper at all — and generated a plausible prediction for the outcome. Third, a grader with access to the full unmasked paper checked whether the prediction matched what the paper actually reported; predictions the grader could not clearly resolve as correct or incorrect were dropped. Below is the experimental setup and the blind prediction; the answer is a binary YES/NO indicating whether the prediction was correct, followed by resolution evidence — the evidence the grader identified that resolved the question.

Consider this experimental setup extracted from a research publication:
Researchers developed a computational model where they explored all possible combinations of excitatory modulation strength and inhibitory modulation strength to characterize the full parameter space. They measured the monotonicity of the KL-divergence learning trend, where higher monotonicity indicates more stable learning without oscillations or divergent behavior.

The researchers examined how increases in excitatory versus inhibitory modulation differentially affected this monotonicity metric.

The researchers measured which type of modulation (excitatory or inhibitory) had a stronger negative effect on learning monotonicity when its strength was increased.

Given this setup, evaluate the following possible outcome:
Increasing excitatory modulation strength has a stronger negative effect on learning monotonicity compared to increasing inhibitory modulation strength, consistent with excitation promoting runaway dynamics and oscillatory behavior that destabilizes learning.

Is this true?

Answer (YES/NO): YES